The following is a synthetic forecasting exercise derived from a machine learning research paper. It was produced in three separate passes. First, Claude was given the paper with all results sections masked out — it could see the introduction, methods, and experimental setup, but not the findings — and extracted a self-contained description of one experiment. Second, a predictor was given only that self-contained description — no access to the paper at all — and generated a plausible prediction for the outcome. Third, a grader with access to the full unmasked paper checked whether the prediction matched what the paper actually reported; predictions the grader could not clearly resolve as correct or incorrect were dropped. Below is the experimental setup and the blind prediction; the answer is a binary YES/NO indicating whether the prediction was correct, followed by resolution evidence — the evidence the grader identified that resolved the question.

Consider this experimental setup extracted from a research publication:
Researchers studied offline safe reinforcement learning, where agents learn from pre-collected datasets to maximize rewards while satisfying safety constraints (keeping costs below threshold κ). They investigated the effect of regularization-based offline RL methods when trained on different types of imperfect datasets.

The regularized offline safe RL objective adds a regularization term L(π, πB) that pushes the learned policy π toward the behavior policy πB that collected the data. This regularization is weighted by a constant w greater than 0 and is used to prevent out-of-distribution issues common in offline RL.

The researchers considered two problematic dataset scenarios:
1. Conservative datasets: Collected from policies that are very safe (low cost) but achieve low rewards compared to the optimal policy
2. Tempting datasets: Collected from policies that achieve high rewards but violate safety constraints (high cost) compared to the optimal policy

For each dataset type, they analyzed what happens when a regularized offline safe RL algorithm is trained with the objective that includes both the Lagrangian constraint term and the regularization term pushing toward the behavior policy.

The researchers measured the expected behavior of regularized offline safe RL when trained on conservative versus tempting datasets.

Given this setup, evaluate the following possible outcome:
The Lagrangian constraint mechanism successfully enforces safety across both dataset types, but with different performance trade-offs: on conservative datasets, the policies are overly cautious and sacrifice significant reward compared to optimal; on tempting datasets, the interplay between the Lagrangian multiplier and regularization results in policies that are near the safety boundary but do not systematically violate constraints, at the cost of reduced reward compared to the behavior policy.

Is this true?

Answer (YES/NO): NO